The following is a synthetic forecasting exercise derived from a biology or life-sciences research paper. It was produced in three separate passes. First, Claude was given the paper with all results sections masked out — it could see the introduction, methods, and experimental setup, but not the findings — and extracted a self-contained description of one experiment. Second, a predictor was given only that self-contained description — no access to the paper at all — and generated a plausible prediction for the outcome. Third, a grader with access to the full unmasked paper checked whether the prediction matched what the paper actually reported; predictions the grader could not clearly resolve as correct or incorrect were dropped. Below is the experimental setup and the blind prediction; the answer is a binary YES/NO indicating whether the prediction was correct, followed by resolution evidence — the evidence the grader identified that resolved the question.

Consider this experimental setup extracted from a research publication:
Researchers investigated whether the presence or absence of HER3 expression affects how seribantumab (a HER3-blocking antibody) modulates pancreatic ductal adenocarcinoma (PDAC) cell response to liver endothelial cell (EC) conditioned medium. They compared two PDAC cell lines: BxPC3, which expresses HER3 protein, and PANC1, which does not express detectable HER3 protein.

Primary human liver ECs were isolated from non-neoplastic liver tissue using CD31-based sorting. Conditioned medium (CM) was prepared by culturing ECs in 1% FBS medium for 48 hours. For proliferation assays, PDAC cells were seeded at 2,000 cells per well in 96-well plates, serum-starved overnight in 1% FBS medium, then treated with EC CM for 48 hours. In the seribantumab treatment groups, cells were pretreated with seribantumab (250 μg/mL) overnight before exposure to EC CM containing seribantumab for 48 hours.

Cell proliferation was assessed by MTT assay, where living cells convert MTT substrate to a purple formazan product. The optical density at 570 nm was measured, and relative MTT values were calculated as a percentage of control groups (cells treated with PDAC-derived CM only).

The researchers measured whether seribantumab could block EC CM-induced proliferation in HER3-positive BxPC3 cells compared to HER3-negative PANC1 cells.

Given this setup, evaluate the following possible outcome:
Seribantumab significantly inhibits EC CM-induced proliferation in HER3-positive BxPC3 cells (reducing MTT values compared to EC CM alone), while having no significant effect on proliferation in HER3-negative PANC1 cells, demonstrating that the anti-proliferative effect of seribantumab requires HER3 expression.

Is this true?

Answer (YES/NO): YES